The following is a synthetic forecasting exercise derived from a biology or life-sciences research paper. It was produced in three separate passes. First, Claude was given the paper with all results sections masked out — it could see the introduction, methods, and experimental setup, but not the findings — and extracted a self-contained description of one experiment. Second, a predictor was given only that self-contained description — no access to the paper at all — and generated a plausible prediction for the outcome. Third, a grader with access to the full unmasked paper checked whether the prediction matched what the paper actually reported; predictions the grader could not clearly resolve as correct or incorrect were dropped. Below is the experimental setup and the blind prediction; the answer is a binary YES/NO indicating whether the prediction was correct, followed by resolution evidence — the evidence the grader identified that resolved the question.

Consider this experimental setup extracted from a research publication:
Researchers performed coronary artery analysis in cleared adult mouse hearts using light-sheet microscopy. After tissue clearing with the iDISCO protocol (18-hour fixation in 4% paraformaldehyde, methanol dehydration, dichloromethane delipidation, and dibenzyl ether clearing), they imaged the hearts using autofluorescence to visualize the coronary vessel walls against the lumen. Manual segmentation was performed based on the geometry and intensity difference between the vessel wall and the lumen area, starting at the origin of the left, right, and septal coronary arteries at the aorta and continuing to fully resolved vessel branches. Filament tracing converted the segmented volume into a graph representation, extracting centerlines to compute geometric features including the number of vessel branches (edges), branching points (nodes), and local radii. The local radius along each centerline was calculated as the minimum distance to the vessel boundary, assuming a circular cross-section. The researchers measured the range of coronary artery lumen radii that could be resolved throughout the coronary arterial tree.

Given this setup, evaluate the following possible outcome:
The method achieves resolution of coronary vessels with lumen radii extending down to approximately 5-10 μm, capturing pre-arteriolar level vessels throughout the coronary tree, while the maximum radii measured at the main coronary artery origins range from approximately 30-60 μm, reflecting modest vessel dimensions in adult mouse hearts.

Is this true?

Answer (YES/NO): NO